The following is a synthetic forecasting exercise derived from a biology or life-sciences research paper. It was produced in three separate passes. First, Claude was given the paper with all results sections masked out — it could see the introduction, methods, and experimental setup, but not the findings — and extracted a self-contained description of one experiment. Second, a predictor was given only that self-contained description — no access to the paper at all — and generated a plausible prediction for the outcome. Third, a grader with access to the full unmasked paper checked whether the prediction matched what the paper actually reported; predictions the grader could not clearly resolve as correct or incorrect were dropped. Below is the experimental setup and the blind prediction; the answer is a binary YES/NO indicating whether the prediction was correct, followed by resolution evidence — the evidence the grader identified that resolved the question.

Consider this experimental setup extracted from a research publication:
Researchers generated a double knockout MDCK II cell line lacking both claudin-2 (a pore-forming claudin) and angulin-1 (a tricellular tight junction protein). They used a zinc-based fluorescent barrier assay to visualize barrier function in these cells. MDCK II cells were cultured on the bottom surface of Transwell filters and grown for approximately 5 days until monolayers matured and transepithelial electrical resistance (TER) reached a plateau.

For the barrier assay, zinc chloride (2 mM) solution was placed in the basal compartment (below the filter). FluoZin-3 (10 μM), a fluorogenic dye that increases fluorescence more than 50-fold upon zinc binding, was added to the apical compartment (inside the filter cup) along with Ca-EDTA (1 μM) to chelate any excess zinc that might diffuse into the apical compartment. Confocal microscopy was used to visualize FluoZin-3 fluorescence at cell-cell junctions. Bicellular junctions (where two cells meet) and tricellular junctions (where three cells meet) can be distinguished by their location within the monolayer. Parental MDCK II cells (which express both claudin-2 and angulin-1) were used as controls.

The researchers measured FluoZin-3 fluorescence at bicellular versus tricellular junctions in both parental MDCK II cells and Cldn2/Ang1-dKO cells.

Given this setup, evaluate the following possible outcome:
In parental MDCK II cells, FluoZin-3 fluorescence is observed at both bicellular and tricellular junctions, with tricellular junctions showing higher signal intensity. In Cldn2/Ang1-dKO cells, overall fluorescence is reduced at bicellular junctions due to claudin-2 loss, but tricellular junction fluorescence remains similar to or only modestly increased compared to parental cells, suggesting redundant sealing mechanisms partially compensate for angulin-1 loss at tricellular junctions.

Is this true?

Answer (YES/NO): NO